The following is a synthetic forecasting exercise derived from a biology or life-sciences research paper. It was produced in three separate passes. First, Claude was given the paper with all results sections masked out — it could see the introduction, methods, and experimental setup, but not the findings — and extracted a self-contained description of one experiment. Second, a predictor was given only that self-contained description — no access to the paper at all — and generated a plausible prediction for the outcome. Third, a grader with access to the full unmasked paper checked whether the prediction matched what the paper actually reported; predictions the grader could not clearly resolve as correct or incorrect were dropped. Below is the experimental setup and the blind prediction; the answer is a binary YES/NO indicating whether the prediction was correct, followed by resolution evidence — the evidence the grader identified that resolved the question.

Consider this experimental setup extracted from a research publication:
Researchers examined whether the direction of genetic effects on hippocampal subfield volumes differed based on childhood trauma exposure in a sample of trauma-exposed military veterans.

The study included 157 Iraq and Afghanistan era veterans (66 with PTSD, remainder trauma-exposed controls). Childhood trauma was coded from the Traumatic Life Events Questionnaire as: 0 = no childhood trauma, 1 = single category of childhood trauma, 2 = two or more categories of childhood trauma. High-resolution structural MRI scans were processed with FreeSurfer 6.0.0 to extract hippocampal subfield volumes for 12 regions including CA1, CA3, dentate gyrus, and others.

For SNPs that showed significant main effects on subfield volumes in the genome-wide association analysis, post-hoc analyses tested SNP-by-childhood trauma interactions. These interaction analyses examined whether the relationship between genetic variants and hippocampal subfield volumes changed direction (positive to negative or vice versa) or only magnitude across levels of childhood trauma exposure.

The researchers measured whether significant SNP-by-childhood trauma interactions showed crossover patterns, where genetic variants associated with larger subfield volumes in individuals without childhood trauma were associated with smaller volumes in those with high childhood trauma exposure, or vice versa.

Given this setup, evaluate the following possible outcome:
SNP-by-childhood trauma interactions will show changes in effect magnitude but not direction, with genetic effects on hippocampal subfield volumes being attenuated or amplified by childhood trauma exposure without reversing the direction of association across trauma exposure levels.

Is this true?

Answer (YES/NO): YES